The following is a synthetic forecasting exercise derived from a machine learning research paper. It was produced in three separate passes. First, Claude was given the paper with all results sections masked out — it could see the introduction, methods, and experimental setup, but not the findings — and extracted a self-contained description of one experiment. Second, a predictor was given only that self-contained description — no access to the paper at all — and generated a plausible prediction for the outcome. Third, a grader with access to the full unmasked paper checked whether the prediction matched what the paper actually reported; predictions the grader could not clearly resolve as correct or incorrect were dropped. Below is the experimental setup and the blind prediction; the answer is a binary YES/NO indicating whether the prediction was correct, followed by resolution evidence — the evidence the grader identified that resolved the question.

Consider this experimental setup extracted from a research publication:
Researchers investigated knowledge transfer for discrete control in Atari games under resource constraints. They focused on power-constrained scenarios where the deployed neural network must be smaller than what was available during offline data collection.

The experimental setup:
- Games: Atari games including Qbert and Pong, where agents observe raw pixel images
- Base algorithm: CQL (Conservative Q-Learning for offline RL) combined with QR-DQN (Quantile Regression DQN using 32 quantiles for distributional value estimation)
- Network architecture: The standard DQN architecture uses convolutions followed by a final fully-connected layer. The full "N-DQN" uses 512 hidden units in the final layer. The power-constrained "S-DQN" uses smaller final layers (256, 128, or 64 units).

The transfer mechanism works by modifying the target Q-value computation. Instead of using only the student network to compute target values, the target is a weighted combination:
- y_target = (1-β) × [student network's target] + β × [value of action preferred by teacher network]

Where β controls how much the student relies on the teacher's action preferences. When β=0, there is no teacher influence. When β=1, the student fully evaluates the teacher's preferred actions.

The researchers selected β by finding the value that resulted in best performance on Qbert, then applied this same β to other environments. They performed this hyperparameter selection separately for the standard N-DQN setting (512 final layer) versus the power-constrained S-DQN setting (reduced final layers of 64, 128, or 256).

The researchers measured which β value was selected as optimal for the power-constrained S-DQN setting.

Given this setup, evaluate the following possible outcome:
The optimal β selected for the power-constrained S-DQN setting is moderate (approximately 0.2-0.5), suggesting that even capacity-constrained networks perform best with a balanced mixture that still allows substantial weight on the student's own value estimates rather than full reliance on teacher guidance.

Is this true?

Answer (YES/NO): NO